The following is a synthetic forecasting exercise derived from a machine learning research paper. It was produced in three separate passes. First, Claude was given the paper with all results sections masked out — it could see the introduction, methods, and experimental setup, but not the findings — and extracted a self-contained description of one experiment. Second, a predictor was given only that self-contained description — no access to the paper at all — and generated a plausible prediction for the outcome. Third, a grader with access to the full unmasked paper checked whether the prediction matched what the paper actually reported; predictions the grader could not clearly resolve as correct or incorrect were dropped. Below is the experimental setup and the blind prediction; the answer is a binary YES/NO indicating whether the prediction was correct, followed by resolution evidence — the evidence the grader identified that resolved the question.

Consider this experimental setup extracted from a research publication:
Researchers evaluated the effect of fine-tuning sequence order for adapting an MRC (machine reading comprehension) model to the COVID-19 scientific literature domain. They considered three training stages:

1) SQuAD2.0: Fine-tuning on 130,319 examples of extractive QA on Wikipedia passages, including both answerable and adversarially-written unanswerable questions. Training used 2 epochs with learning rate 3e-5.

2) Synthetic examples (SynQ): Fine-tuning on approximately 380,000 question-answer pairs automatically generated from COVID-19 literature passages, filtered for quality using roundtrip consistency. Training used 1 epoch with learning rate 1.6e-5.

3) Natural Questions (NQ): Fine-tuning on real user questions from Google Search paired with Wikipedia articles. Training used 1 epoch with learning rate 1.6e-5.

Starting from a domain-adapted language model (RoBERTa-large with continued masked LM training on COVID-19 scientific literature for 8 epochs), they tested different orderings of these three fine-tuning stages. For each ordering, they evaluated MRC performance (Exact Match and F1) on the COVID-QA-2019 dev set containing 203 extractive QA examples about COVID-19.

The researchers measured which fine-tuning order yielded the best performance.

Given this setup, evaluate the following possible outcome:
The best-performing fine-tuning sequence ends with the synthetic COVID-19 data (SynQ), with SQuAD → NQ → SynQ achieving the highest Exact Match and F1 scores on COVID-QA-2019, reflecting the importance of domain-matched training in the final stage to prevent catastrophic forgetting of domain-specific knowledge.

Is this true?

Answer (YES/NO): NO